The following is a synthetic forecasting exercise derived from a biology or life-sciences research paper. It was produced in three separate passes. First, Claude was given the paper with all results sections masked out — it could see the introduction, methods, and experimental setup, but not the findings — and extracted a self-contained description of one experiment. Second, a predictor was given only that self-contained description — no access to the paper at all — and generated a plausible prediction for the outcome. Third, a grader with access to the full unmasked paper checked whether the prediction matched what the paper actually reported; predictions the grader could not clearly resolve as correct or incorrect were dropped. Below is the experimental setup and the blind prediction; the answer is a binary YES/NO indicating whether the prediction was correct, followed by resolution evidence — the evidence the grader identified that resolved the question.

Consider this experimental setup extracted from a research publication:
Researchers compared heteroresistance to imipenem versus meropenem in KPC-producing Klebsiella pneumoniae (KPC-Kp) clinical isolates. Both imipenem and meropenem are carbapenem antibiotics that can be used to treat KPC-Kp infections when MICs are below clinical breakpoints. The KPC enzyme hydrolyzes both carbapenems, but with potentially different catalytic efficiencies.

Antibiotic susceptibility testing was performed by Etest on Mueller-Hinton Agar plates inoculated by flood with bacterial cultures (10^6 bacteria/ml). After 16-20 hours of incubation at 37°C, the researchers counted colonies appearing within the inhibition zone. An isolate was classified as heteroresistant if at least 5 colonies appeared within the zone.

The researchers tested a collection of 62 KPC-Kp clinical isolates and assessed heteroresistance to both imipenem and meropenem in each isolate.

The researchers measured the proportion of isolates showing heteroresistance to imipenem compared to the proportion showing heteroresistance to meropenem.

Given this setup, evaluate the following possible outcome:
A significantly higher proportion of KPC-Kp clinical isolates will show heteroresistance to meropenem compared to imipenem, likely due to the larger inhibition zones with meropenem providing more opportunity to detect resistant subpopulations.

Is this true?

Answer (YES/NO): NO